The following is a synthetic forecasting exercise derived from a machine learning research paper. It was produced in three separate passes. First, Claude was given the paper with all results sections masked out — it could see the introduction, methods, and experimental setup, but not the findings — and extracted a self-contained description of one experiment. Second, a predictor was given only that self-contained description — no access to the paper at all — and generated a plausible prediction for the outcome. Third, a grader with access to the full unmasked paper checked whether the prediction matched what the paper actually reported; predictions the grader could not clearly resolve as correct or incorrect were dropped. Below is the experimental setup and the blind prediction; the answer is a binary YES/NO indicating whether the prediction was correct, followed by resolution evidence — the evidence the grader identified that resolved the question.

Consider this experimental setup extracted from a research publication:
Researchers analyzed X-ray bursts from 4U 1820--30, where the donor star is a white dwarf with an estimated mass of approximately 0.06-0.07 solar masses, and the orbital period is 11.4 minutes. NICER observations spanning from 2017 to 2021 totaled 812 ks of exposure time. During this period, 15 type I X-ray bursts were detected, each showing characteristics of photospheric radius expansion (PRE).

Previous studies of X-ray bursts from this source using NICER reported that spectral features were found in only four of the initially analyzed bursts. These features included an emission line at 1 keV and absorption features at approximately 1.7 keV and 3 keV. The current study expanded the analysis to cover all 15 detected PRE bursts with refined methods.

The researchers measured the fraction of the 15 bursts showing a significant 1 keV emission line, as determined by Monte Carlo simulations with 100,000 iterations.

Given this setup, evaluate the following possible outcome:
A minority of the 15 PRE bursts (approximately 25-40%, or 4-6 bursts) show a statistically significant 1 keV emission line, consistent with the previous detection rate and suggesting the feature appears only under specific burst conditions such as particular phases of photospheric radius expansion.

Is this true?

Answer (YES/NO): NO